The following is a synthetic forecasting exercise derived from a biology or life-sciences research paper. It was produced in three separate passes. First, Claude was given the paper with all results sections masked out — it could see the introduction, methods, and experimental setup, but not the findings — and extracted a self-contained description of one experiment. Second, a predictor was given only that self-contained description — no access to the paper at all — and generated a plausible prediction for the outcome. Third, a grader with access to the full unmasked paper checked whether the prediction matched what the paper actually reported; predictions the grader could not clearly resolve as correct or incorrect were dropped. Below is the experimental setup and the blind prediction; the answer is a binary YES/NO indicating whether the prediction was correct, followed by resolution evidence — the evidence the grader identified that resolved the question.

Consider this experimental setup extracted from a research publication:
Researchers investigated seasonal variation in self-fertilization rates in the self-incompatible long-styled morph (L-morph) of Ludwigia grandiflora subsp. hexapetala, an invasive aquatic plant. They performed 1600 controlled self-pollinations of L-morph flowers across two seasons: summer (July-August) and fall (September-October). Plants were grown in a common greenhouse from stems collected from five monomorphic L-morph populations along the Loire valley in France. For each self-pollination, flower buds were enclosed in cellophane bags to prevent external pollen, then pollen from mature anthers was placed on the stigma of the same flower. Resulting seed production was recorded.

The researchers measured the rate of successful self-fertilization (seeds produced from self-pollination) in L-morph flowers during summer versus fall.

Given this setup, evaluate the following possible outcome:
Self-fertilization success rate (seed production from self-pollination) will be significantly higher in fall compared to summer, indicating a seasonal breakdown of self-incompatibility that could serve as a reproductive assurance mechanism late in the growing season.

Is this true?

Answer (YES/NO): YES